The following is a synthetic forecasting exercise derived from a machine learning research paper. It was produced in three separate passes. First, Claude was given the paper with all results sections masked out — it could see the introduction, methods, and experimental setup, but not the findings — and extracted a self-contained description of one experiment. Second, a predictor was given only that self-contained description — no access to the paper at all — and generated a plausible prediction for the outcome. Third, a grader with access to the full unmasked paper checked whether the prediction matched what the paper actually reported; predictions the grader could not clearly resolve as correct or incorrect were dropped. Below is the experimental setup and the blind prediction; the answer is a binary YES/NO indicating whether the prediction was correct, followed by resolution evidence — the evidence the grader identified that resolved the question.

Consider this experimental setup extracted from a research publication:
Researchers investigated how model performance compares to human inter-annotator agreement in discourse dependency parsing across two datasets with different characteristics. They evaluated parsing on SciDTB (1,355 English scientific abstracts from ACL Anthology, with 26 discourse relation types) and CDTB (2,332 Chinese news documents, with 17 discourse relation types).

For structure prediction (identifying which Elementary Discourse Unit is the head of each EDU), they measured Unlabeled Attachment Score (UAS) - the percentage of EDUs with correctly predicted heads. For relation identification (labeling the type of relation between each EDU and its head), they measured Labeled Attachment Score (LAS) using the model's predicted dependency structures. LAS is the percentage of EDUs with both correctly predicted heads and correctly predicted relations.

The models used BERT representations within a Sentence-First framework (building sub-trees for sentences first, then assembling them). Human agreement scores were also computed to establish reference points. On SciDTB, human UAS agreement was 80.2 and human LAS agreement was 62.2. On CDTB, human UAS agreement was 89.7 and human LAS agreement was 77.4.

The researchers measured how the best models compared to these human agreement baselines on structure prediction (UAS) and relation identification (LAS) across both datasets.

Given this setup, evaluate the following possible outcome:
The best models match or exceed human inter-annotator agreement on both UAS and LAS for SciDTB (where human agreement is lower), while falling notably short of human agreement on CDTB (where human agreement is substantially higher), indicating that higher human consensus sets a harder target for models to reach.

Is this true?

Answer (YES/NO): NO